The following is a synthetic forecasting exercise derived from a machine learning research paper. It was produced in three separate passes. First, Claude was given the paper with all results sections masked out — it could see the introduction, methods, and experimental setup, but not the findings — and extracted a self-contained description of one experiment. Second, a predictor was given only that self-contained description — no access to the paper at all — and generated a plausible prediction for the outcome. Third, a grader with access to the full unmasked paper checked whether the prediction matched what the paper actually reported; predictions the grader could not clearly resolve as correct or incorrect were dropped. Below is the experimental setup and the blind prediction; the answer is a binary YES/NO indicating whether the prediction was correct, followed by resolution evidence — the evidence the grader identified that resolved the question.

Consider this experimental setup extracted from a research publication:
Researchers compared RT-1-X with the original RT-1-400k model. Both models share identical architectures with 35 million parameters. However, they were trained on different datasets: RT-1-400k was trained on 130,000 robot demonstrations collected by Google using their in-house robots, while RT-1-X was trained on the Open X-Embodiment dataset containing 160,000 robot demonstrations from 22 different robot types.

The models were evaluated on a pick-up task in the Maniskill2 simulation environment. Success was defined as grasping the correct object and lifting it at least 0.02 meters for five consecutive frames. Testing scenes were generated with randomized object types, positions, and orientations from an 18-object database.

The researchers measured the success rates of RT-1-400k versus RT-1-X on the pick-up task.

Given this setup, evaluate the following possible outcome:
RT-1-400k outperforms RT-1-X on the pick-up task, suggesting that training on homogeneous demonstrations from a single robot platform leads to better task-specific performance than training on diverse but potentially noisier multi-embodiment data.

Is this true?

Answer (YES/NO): YES